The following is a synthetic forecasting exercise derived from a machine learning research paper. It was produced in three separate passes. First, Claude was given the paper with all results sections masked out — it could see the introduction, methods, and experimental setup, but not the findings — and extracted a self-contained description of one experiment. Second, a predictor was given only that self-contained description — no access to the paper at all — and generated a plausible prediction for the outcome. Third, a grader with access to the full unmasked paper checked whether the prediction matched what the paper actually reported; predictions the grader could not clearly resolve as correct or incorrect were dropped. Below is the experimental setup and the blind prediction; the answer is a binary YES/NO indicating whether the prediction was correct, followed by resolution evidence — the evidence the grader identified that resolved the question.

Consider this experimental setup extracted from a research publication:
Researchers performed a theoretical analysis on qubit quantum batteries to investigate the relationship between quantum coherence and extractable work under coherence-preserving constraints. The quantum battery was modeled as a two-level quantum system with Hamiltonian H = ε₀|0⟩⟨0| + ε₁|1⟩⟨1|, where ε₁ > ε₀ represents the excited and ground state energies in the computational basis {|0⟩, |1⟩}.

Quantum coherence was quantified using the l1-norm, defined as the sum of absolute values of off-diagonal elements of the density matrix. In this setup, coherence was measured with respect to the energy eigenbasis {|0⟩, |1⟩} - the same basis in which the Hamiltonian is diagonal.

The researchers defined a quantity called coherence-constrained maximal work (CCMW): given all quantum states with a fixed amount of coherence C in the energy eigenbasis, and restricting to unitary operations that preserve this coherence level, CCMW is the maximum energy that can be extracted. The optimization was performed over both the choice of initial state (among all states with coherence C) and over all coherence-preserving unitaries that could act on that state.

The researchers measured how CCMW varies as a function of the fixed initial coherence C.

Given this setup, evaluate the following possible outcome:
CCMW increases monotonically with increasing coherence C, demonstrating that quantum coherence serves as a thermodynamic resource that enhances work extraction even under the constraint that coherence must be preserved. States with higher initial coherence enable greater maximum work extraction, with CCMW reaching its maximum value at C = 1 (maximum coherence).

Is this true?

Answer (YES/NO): NO